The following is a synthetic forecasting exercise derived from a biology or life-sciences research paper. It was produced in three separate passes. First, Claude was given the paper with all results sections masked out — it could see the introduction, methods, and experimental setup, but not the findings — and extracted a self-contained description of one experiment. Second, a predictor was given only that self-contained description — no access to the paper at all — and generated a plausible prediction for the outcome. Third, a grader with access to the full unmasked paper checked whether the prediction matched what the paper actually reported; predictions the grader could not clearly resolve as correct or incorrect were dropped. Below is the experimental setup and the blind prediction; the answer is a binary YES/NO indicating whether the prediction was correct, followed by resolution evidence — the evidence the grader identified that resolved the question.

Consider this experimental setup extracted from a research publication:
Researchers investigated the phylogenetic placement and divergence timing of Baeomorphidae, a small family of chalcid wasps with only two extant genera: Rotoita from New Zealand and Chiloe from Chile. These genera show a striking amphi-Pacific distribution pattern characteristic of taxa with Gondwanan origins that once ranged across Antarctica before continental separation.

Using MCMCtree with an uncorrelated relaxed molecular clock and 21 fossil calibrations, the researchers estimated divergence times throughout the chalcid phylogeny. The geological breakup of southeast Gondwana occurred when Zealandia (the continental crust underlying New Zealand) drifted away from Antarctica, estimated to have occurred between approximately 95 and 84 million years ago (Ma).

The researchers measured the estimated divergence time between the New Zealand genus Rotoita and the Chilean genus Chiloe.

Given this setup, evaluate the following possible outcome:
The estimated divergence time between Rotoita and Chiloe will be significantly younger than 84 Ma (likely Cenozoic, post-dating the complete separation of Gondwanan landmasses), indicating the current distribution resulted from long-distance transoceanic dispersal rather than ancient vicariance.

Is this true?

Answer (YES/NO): NO